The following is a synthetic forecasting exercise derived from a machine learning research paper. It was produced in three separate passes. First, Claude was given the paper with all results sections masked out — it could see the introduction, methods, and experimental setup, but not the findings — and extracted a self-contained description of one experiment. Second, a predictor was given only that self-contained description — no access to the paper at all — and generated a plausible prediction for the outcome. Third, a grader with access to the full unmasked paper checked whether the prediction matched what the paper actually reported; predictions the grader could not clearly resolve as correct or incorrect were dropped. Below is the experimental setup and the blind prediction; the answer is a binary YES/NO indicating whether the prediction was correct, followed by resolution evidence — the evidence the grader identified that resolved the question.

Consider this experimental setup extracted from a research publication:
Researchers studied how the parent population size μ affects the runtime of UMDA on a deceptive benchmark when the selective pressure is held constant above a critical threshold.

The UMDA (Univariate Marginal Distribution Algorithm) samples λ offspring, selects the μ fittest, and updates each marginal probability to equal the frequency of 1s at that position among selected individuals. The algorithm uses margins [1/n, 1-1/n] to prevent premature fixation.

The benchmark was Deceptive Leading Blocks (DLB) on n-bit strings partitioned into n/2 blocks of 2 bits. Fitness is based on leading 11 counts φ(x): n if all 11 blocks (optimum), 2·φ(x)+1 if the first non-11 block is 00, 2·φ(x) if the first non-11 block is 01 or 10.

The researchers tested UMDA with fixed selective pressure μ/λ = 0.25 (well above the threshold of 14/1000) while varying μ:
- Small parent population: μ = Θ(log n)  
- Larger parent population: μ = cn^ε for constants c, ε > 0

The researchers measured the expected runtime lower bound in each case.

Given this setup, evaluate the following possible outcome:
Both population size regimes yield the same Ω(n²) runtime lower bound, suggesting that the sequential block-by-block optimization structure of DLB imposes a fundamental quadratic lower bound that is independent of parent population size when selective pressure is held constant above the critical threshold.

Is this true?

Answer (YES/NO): NO